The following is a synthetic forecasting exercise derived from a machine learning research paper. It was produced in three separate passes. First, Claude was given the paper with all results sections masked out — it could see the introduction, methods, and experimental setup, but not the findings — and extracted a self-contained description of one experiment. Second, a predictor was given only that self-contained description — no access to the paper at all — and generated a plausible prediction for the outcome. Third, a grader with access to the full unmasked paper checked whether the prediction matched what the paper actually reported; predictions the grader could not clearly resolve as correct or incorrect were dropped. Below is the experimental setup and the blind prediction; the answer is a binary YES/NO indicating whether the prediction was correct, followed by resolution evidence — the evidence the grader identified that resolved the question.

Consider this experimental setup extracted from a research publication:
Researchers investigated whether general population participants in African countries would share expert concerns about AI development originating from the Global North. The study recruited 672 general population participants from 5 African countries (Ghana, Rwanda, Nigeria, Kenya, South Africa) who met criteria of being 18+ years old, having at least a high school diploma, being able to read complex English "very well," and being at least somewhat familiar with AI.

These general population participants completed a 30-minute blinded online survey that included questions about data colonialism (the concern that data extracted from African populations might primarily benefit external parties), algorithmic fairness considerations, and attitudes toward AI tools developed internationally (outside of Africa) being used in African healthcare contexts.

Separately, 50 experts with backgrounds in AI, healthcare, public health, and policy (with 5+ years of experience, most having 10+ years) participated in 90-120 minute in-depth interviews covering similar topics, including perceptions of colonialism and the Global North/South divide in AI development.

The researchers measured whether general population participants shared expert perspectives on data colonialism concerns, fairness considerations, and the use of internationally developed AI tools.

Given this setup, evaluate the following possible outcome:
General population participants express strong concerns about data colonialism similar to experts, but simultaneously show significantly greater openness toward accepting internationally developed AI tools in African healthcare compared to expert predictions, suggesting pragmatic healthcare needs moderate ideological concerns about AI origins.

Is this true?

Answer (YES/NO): NO